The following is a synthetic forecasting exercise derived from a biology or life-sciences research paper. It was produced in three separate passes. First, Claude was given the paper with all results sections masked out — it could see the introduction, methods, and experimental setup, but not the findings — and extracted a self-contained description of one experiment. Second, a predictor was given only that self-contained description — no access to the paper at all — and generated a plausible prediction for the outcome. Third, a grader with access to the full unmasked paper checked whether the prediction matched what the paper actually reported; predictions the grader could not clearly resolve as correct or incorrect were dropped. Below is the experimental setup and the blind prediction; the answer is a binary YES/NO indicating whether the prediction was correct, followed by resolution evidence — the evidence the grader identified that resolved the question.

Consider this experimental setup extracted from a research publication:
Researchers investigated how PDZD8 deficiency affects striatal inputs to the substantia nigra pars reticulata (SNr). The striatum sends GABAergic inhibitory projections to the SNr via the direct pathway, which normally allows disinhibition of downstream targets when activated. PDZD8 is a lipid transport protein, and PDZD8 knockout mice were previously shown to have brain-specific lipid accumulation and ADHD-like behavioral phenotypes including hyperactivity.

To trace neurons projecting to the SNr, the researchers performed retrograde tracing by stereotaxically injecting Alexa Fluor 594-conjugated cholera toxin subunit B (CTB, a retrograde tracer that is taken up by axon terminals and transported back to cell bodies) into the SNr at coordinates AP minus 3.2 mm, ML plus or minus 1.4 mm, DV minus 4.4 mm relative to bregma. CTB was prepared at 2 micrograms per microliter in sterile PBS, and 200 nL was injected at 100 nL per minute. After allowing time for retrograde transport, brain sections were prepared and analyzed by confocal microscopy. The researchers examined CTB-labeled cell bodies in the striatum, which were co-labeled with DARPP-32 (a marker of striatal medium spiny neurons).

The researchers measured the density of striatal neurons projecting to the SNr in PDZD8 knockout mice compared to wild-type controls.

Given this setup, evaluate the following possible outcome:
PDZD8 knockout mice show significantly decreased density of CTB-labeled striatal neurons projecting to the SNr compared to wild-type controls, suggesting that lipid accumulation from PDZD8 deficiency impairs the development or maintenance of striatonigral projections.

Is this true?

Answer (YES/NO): NO